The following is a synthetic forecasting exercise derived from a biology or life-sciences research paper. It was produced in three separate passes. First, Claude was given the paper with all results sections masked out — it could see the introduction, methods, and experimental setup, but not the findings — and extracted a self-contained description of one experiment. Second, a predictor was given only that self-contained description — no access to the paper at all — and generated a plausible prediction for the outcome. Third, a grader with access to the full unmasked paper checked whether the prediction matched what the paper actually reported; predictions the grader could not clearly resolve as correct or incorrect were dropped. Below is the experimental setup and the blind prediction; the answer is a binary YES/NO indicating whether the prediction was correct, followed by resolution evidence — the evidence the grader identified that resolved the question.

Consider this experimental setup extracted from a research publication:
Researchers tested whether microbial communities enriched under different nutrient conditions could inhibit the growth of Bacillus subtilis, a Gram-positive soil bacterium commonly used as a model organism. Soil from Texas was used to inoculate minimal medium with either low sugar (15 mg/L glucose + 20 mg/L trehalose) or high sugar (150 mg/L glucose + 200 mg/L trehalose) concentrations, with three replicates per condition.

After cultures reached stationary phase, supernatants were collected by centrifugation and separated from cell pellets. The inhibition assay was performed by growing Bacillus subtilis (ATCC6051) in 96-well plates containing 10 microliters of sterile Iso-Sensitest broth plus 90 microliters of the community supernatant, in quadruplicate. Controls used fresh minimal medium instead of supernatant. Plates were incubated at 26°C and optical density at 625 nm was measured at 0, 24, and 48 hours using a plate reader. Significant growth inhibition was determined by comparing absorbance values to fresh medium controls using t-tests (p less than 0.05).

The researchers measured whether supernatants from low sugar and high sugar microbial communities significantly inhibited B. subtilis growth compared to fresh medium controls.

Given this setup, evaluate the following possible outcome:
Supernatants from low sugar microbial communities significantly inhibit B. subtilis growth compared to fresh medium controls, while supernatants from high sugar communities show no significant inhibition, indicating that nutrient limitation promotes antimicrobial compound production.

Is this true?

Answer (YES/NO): NO